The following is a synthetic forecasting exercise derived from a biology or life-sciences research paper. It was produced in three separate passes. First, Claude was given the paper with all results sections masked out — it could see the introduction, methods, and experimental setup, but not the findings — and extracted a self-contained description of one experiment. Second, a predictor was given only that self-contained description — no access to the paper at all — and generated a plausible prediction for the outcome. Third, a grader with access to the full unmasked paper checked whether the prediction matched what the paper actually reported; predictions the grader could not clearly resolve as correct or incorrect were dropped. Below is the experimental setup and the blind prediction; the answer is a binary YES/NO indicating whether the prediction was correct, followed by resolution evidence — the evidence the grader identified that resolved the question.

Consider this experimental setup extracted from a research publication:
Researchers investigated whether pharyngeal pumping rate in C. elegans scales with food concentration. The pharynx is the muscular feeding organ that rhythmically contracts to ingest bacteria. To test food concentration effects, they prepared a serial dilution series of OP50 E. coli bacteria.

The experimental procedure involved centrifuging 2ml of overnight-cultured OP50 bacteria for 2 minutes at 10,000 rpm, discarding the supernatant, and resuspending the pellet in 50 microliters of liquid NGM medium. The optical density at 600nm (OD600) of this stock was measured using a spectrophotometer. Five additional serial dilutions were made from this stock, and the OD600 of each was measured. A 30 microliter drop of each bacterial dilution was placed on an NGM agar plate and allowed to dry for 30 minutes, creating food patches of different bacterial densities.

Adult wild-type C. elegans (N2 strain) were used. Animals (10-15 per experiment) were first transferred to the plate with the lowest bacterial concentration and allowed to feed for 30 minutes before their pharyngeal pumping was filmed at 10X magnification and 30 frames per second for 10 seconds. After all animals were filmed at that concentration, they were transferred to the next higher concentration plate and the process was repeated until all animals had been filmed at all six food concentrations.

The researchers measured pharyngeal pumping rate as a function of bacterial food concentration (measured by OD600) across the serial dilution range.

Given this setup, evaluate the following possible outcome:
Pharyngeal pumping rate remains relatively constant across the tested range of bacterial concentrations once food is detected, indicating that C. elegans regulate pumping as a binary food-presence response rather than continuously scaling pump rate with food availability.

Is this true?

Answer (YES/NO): NO